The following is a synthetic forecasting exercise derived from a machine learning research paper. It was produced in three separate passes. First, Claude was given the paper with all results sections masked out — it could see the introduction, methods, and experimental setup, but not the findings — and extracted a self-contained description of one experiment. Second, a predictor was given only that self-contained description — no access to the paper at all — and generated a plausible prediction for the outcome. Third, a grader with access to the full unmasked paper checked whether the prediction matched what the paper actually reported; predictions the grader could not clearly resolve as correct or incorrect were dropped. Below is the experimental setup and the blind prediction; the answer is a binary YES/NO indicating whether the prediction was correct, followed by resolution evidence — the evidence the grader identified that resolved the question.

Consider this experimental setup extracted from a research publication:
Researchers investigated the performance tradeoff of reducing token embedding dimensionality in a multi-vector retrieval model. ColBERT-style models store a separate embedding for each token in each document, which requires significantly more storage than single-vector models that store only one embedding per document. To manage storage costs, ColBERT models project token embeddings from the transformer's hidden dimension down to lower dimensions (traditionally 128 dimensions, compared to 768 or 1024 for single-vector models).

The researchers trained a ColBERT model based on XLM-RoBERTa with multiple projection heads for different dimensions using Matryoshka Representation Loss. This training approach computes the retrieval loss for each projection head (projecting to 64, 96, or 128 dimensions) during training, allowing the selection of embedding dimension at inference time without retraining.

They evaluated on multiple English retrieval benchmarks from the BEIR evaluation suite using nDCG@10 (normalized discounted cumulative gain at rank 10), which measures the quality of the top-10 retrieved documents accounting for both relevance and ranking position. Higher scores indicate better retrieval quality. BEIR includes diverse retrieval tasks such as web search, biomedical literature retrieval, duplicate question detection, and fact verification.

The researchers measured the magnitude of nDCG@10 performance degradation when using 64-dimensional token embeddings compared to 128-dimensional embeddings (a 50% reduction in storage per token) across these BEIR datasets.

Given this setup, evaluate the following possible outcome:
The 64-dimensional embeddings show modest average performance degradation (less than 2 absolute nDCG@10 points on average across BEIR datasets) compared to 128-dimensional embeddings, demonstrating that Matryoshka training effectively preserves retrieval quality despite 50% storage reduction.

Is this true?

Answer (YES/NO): YES